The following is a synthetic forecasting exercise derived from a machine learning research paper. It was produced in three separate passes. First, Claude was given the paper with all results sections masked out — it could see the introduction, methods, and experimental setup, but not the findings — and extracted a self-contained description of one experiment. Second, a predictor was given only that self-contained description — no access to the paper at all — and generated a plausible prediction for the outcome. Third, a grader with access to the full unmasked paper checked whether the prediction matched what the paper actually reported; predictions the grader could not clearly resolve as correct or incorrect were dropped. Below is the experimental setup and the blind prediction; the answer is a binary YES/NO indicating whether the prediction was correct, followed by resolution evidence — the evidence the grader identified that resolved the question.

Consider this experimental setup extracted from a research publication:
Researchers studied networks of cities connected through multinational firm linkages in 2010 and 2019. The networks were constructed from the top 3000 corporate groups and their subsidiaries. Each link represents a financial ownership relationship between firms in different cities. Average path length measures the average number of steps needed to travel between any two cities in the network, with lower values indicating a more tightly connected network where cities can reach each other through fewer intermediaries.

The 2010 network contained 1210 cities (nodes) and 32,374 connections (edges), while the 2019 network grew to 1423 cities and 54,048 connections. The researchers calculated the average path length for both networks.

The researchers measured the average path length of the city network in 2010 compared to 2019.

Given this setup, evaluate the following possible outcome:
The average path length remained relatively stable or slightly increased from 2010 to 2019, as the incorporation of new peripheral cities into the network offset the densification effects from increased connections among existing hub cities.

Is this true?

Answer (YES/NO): NO